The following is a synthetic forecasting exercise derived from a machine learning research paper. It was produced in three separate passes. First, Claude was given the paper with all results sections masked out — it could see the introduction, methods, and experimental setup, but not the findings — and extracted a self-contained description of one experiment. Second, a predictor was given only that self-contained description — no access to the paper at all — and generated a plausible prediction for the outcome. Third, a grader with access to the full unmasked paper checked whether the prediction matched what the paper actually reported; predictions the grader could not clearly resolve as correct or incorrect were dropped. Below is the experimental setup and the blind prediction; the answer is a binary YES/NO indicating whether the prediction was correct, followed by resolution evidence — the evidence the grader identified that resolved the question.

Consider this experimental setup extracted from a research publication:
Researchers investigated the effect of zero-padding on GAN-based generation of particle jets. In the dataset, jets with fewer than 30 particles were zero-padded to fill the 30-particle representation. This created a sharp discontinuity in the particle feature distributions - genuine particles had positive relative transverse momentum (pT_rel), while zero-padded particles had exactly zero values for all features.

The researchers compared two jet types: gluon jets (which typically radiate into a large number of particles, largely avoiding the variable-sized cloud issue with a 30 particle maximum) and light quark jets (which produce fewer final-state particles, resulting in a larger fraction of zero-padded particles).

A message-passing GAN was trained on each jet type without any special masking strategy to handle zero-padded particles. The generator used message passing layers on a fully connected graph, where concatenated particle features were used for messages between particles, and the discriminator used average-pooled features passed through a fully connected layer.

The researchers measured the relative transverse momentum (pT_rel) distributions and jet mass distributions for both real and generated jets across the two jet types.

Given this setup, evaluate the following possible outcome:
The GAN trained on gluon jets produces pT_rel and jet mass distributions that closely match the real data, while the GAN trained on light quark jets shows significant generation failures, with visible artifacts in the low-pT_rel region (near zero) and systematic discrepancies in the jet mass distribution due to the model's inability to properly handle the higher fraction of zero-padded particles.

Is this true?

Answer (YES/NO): YES